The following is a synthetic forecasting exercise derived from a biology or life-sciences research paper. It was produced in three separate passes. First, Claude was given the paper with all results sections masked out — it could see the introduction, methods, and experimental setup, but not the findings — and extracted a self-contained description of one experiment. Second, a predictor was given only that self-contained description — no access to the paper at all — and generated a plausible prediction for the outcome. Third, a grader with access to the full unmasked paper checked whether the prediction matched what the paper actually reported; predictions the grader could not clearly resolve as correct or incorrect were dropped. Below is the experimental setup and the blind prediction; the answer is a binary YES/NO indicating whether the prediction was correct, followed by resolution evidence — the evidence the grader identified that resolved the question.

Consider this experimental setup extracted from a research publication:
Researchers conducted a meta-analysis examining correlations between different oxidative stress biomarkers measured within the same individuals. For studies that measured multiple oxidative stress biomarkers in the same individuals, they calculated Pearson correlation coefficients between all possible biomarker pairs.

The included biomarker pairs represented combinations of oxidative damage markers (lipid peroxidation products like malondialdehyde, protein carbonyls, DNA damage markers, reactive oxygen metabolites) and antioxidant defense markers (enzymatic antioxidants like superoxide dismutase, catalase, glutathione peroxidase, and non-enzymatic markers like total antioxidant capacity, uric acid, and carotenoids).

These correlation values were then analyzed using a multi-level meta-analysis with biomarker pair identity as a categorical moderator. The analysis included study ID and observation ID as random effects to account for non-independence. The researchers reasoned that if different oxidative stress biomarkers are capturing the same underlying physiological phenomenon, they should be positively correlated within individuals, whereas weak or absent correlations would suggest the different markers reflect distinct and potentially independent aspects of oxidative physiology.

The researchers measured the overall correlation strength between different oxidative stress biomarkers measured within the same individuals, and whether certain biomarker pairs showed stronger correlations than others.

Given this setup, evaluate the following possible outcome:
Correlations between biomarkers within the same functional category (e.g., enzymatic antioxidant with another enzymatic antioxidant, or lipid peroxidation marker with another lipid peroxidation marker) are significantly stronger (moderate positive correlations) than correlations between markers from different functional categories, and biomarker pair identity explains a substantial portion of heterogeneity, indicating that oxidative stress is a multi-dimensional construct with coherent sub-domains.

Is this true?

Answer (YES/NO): NO